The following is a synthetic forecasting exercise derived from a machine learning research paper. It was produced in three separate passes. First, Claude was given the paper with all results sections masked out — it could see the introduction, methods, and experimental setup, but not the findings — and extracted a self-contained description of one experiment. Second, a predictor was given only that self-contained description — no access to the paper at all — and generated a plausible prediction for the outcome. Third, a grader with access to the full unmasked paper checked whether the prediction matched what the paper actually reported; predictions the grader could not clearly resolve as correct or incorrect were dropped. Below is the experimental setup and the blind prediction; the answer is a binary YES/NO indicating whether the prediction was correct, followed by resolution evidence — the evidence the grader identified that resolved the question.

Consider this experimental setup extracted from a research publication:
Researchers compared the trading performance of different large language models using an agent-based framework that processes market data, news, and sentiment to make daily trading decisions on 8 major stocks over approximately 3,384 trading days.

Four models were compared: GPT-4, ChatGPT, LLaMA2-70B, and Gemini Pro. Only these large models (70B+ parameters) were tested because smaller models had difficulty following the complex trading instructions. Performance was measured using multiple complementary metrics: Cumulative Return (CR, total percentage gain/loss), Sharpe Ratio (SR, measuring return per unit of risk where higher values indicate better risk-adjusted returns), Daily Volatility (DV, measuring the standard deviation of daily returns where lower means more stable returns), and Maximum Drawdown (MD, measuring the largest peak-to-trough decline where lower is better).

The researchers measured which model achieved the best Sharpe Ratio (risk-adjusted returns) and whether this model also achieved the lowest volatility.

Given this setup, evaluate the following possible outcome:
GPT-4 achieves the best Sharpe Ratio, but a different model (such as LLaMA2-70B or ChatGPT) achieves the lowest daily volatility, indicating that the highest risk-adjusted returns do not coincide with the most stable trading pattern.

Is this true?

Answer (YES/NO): YES